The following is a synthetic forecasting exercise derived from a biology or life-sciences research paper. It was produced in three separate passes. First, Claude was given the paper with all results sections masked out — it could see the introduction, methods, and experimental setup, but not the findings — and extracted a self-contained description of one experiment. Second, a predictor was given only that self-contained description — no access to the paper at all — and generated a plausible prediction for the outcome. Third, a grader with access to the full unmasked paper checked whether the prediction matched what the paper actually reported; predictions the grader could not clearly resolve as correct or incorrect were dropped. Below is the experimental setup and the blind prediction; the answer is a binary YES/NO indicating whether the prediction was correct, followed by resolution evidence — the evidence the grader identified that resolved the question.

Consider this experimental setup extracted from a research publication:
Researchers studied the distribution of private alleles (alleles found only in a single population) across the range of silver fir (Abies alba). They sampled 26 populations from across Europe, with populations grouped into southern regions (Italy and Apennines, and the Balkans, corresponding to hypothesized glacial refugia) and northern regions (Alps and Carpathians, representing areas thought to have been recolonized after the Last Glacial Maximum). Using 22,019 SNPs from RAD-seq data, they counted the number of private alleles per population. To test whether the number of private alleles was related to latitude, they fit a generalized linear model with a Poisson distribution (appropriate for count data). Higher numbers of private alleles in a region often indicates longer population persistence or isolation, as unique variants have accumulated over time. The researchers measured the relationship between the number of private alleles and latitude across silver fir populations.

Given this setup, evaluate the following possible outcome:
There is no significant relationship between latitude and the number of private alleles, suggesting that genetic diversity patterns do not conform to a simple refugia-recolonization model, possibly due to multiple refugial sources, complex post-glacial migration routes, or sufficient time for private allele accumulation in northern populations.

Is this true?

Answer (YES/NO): NO